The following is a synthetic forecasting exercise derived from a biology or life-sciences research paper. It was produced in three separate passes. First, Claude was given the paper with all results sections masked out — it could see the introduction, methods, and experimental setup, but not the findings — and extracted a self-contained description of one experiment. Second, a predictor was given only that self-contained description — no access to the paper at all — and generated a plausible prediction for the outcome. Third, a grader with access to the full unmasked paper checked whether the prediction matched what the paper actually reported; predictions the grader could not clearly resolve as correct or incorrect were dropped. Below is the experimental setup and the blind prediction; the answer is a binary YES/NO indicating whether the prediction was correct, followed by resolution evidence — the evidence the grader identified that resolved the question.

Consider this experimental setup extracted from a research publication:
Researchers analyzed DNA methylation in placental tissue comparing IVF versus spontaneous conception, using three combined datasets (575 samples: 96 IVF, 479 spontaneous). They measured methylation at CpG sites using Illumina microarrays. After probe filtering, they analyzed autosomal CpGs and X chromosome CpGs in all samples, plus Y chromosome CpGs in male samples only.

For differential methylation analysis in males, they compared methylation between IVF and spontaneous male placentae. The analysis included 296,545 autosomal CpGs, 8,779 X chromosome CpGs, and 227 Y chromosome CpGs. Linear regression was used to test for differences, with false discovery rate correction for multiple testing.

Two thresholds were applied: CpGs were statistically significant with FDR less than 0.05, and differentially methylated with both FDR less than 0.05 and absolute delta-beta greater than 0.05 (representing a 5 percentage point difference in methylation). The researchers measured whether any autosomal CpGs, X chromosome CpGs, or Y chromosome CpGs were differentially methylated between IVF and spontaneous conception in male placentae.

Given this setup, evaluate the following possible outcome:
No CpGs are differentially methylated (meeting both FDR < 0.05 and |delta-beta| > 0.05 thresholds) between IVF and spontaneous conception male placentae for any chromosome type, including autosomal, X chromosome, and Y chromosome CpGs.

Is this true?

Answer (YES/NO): NO